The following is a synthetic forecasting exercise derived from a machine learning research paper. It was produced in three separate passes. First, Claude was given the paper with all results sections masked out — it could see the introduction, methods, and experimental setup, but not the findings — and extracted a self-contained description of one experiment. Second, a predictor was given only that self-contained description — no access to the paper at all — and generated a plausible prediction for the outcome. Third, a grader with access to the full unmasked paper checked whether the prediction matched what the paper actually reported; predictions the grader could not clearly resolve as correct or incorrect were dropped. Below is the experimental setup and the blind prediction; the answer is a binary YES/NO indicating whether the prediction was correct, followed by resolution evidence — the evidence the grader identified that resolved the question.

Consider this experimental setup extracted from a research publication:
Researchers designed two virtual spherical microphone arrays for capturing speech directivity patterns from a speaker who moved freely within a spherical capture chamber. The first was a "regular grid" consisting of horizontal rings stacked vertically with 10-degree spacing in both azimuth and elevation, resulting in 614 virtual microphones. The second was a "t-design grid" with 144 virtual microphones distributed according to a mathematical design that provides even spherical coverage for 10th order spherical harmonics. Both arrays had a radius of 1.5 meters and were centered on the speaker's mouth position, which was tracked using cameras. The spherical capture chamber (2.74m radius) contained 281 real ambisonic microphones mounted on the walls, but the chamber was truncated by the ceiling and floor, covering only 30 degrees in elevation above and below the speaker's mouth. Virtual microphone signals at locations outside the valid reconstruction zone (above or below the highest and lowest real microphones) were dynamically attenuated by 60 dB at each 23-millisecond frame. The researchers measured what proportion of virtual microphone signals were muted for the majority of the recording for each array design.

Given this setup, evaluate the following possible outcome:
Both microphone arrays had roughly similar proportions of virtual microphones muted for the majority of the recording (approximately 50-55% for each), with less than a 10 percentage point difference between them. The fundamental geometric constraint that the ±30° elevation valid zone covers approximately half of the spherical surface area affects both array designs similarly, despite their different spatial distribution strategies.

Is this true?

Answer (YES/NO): NO